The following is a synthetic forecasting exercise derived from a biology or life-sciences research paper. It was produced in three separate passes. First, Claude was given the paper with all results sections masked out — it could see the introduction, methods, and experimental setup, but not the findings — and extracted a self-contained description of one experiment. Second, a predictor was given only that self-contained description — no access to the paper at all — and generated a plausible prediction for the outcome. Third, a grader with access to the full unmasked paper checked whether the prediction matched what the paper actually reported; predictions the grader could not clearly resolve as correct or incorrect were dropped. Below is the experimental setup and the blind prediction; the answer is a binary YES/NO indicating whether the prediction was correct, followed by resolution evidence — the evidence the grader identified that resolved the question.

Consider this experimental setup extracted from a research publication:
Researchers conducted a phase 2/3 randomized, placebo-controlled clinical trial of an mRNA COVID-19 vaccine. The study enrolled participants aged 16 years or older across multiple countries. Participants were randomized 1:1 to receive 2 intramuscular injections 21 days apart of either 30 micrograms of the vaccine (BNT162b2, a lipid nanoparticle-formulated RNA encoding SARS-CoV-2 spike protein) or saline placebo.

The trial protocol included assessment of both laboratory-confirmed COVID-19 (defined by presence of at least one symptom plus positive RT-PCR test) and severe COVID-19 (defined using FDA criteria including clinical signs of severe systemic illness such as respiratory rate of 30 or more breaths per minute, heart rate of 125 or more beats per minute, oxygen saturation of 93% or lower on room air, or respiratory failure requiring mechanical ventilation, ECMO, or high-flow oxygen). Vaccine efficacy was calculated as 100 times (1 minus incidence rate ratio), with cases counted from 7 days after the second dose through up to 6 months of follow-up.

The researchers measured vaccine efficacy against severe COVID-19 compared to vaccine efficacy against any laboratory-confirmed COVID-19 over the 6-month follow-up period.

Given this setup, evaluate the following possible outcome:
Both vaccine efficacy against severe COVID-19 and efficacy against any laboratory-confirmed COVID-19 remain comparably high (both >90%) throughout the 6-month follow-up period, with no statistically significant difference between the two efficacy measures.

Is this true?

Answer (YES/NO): NO